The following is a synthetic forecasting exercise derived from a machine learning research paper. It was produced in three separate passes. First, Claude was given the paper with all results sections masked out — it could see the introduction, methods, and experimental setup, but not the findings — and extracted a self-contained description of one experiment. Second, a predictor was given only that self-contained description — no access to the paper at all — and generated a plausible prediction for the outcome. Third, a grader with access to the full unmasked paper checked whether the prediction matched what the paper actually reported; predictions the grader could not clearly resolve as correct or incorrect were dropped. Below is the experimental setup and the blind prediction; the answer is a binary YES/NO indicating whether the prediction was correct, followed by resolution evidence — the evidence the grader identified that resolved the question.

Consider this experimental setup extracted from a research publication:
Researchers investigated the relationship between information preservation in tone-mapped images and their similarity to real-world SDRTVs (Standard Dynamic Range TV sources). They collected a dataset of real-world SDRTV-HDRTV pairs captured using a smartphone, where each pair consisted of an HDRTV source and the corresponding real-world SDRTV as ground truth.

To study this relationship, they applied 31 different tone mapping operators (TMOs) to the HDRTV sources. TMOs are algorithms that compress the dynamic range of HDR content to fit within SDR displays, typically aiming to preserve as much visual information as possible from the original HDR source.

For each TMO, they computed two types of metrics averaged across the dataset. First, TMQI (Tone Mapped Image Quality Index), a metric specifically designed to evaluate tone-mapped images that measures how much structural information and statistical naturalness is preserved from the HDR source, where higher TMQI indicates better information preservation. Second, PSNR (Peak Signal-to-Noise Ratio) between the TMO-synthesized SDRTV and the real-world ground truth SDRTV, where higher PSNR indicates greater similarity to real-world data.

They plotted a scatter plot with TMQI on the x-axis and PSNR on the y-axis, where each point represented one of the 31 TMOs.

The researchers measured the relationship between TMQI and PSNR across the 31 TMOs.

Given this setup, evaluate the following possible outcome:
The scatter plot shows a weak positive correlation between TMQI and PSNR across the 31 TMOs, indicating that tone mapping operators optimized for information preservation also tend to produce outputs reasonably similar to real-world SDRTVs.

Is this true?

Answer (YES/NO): NO